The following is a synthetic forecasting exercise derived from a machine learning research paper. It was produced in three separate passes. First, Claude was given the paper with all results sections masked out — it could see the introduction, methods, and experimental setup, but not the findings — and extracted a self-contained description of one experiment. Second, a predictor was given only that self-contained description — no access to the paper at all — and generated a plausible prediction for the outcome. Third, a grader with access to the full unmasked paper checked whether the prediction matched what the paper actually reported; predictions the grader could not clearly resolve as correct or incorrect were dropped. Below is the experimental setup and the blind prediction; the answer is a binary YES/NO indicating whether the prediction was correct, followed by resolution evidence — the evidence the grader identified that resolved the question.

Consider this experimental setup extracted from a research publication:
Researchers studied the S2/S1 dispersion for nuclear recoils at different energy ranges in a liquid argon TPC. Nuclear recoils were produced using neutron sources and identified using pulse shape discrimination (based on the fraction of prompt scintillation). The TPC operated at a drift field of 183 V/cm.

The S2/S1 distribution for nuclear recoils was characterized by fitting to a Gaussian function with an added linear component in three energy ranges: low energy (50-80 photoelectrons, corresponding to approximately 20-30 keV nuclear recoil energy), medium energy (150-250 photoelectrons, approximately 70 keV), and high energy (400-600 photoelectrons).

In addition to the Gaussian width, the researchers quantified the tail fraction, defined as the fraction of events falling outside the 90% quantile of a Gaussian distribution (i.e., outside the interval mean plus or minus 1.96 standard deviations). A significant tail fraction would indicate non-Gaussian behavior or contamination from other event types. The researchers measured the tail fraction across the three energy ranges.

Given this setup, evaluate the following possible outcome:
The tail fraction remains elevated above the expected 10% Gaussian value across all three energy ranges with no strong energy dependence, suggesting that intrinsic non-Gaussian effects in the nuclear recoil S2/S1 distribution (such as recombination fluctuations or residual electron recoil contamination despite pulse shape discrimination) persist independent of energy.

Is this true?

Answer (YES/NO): YES